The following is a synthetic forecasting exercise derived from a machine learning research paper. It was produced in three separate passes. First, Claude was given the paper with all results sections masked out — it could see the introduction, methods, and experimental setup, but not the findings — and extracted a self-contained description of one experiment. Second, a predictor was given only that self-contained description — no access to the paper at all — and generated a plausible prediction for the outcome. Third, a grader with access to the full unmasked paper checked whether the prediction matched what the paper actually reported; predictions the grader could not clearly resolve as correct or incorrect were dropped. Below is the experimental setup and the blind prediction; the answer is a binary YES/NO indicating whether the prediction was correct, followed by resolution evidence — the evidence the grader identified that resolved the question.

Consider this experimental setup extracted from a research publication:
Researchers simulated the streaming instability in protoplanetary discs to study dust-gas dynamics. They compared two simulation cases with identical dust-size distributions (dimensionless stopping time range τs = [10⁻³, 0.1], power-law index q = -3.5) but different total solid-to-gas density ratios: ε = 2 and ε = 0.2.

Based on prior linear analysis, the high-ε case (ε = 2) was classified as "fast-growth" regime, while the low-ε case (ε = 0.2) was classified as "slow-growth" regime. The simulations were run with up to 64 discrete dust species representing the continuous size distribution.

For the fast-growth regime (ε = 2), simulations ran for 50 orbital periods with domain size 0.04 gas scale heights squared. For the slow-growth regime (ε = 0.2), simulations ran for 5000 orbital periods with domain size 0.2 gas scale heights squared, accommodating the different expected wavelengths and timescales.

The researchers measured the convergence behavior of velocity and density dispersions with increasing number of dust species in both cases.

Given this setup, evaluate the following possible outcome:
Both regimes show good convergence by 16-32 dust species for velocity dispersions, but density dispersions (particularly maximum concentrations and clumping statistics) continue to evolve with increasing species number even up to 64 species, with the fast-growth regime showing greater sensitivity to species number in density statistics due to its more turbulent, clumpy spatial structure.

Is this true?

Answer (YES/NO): NO